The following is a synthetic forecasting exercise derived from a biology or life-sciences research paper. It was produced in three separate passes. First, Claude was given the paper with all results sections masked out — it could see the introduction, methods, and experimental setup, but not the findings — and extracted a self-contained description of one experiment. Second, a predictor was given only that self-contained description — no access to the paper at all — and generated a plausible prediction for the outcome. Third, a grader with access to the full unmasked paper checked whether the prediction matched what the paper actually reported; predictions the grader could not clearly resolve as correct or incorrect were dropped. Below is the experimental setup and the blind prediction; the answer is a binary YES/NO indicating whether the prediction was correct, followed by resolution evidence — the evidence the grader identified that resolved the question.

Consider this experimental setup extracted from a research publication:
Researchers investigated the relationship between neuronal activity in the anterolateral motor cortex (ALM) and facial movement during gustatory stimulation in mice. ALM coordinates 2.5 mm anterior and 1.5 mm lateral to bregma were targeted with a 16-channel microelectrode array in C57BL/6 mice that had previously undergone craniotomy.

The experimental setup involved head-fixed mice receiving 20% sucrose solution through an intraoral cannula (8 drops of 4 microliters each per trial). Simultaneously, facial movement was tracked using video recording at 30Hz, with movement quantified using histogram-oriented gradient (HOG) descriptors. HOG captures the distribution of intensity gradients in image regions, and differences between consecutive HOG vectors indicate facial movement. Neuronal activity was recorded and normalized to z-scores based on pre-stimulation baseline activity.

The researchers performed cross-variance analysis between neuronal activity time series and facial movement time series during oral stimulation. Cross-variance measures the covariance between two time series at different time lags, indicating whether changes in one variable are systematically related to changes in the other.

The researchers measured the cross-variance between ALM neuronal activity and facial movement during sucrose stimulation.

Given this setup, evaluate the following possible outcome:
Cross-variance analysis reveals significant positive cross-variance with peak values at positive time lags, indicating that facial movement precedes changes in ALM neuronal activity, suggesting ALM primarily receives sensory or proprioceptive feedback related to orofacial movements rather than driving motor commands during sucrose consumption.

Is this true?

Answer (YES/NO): NO